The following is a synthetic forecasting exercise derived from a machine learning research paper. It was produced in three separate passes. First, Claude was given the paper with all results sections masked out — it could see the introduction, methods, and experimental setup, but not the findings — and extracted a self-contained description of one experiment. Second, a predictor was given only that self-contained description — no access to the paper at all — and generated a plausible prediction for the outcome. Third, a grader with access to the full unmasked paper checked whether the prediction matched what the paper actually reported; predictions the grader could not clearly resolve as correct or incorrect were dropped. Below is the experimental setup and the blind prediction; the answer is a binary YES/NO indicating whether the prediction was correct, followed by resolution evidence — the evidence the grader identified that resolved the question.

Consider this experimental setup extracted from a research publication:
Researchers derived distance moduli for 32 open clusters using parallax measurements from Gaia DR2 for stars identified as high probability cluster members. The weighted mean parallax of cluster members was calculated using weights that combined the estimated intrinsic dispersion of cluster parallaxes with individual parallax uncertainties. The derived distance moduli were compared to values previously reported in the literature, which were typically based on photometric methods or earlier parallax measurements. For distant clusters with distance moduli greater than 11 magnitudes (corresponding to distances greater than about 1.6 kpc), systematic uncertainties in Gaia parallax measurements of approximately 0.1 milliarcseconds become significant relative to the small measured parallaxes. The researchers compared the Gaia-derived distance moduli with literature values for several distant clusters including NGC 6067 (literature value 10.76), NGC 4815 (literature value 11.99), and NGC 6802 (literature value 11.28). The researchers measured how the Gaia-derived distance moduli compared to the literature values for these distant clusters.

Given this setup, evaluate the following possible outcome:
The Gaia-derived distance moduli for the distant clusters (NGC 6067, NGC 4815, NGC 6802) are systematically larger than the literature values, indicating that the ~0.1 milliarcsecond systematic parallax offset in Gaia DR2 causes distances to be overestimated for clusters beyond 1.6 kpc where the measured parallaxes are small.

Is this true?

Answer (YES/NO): YES